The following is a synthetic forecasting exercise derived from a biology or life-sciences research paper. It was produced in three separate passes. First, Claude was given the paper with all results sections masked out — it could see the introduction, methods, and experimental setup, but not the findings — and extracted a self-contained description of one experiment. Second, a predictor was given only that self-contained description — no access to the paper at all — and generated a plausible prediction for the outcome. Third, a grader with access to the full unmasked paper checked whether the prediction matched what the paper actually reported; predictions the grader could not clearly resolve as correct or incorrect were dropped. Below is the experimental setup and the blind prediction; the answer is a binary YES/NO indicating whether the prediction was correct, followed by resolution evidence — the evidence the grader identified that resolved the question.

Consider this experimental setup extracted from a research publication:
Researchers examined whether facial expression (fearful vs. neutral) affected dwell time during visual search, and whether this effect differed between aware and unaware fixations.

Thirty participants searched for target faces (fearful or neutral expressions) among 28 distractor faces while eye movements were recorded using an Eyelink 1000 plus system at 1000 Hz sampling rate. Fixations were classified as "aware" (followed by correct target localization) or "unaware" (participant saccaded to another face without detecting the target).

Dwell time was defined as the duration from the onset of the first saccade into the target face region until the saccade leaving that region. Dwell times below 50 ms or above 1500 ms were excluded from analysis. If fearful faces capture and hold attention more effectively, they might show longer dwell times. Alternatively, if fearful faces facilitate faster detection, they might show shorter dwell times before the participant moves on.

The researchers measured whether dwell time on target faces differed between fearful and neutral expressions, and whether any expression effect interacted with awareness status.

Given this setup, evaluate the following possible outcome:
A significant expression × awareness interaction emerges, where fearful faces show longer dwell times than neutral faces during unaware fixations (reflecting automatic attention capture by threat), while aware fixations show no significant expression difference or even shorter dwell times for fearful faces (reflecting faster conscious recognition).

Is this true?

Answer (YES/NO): NO